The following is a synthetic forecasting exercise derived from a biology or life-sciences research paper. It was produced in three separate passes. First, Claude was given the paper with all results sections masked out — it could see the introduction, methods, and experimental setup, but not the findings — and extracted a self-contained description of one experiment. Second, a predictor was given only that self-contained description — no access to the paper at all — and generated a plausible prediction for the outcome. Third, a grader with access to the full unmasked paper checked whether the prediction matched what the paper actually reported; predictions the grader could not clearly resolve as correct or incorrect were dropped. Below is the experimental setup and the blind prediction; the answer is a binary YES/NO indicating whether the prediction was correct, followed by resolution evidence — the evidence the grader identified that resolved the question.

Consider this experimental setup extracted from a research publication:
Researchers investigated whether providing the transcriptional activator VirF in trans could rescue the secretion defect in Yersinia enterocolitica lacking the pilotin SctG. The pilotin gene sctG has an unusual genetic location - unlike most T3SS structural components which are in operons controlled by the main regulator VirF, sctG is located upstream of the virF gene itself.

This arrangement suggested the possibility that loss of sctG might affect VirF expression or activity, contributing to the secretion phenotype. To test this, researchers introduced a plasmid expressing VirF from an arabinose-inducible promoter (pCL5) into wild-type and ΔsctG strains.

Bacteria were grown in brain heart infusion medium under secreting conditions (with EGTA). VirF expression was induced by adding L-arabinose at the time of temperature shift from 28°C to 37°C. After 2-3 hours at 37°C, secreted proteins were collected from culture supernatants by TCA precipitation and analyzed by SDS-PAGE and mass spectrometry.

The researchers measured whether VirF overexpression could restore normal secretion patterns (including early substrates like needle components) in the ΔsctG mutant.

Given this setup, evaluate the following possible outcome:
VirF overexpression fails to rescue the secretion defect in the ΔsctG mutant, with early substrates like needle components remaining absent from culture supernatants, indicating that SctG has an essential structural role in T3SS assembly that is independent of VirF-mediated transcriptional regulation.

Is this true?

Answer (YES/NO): NO